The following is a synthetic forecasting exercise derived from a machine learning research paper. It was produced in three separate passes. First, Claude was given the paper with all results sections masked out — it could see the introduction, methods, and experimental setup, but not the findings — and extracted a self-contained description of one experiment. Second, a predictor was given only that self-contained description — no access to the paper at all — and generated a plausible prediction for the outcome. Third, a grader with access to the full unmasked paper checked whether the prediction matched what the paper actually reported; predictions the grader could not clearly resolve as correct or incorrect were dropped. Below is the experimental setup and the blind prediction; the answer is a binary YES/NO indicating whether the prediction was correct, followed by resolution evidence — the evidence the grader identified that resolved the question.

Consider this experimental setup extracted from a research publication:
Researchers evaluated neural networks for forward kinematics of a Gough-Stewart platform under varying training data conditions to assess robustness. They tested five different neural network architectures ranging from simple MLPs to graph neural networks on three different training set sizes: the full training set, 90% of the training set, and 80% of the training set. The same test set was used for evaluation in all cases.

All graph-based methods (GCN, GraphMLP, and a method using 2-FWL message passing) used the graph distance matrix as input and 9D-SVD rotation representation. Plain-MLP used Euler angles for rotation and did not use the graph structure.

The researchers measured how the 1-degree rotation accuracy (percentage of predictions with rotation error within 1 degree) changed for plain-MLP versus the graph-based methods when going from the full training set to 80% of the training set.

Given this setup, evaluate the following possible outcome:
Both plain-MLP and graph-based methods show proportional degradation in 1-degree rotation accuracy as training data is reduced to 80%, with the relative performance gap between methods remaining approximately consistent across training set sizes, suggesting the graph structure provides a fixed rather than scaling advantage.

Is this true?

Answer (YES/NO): NO